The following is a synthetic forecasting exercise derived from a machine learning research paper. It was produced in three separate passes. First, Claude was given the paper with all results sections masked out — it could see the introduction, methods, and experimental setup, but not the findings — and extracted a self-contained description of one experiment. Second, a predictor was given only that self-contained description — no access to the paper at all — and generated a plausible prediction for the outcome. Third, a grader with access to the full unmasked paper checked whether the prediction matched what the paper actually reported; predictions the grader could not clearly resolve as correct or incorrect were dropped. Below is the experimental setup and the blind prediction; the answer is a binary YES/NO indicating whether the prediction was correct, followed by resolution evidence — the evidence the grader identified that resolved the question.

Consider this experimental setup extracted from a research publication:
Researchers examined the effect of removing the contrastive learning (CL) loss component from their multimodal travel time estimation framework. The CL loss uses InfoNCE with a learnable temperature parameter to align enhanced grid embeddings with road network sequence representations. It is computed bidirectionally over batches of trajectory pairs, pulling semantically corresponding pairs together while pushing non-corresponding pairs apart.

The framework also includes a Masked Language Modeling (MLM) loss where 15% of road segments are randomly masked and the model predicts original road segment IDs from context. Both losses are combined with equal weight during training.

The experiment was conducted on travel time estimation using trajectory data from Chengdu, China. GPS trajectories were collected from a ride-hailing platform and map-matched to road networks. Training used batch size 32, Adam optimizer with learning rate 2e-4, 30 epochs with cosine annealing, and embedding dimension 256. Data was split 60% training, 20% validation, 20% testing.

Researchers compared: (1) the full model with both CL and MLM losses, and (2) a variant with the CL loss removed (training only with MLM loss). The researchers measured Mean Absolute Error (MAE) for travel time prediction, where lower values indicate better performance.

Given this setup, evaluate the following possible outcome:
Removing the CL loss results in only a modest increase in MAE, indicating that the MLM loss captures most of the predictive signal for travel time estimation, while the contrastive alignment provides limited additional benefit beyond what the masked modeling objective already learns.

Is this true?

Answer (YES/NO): NO